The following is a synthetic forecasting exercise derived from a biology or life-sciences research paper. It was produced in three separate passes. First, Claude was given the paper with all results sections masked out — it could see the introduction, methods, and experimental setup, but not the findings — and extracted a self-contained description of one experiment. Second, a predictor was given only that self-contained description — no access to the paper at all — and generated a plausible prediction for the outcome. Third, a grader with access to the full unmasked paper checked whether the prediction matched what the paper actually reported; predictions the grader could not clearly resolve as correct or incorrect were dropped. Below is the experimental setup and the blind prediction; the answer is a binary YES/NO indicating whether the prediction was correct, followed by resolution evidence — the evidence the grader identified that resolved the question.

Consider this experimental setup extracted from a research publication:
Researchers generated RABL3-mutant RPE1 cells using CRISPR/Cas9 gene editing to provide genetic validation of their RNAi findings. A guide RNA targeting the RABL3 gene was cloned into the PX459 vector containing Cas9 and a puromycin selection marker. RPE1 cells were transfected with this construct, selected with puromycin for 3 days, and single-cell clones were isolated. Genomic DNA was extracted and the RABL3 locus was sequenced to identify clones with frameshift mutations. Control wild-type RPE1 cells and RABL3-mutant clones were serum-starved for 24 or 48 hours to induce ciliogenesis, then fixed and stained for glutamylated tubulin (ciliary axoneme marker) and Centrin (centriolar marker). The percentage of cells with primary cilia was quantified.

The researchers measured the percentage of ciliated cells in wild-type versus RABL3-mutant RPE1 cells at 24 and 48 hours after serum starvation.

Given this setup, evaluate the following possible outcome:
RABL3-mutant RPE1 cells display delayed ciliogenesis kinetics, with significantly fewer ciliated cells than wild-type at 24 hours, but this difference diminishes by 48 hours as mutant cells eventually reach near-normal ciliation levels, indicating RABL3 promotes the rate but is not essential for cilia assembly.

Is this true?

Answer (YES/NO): NO